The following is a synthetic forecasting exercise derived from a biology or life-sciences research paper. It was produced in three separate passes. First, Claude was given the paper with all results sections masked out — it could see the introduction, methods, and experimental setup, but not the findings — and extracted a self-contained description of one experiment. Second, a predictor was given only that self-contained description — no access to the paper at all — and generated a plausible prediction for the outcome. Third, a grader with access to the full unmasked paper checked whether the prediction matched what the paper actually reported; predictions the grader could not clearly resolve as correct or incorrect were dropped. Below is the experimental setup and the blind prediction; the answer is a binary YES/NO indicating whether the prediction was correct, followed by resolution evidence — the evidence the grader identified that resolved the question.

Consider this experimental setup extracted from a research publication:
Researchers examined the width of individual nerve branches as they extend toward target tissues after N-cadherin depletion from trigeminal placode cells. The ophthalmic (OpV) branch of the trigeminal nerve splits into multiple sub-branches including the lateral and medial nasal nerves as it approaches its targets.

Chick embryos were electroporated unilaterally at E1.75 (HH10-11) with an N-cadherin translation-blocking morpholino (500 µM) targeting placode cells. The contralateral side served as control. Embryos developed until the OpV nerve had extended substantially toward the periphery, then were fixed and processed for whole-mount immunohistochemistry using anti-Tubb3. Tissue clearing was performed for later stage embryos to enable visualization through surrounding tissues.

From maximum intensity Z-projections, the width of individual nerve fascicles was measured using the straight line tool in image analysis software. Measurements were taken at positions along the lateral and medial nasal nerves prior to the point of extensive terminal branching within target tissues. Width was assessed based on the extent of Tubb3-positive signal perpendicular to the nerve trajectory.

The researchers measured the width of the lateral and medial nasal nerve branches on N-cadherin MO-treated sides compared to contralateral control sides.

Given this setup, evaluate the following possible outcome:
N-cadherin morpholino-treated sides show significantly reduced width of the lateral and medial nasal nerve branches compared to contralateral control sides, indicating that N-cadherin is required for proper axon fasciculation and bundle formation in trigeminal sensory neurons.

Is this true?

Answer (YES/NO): YES